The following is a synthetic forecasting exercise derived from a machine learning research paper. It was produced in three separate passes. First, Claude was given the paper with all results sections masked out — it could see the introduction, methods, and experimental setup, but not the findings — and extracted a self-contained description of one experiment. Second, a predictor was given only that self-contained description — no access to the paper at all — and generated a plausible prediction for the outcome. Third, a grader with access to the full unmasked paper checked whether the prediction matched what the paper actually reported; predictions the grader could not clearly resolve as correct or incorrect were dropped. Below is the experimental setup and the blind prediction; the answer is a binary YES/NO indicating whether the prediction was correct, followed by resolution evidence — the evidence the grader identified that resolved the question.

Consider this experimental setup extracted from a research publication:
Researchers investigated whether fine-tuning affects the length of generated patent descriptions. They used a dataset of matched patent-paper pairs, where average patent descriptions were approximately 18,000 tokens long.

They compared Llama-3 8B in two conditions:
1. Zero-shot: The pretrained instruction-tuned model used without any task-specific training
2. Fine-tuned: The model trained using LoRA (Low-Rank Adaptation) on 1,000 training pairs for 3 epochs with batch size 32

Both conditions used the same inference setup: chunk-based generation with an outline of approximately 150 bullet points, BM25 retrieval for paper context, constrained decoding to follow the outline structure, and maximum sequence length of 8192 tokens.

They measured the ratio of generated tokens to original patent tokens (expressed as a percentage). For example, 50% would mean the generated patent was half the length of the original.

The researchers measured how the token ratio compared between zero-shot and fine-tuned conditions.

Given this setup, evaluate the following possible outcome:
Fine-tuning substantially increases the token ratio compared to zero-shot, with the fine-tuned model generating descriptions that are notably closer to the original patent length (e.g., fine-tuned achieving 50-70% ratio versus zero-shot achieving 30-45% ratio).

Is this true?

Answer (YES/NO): NO